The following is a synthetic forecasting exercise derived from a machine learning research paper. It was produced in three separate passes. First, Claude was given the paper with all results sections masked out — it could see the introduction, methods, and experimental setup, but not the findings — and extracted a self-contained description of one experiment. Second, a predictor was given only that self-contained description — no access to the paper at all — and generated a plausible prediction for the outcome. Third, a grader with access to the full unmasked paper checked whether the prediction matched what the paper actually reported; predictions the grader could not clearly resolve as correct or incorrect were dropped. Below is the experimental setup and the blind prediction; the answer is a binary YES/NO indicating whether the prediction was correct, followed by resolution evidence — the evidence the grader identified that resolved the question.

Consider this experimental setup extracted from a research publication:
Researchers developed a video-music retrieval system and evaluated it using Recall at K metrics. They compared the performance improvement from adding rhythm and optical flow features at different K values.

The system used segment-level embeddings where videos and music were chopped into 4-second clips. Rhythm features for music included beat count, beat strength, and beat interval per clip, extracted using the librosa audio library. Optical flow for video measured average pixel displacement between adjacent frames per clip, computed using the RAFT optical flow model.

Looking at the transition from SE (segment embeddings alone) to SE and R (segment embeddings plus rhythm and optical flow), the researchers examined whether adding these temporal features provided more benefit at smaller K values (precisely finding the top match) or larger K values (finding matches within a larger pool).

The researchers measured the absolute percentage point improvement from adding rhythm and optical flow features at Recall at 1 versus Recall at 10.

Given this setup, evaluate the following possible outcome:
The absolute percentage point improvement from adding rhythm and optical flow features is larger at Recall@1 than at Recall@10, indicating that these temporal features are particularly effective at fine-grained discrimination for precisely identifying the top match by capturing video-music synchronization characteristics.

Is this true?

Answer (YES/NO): YES